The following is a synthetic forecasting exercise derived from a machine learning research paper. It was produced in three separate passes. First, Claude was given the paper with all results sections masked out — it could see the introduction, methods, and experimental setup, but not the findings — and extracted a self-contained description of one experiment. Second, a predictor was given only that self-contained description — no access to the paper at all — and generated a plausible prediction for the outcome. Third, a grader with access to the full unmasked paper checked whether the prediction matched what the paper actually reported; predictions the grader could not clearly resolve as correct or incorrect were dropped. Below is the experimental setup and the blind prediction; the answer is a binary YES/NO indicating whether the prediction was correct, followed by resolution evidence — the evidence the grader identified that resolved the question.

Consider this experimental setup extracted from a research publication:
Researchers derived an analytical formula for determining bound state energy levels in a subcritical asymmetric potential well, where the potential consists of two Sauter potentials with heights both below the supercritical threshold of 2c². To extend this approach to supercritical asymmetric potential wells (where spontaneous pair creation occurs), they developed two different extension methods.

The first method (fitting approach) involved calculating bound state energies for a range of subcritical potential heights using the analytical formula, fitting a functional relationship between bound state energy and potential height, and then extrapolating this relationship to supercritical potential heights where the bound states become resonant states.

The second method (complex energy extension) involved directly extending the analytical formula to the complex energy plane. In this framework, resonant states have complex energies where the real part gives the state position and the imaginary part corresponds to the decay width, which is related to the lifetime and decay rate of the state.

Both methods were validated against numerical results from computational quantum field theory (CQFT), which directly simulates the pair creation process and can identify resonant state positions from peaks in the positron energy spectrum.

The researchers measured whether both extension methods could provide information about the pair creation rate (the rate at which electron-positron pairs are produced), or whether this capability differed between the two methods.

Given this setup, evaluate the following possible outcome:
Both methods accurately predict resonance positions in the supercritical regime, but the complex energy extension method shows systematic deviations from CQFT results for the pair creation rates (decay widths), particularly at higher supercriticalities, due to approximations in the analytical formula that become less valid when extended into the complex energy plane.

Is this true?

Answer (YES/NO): NO